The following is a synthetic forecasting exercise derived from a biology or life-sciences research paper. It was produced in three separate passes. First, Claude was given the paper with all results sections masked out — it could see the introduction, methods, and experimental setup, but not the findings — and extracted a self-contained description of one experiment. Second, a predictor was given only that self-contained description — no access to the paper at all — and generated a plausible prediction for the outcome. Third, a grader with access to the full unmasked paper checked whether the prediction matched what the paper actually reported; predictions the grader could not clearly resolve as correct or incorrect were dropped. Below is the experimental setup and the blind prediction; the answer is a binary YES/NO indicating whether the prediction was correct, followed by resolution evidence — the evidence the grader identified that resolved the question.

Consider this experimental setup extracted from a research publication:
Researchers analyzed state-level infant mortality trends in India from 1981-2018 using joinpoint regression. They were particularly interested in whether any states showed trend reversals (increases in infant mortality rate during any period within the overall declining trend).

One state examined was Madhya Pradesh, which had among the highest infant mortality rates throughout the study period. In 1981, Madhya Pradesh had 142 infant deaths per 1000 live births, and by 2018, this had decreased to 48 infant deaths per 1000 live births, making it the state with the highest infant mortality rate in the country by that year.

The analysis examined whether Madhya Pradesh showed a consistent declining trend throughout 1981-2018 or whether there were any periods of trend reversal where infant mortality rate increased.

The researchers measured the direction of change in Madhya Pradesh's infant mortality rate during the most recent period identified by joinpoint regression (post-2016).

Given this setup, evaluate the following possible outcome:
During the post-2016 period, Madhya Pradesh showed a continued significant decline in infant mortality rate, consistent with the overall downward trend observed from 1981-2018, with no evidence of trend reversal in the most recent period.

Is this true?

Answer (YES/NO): NO